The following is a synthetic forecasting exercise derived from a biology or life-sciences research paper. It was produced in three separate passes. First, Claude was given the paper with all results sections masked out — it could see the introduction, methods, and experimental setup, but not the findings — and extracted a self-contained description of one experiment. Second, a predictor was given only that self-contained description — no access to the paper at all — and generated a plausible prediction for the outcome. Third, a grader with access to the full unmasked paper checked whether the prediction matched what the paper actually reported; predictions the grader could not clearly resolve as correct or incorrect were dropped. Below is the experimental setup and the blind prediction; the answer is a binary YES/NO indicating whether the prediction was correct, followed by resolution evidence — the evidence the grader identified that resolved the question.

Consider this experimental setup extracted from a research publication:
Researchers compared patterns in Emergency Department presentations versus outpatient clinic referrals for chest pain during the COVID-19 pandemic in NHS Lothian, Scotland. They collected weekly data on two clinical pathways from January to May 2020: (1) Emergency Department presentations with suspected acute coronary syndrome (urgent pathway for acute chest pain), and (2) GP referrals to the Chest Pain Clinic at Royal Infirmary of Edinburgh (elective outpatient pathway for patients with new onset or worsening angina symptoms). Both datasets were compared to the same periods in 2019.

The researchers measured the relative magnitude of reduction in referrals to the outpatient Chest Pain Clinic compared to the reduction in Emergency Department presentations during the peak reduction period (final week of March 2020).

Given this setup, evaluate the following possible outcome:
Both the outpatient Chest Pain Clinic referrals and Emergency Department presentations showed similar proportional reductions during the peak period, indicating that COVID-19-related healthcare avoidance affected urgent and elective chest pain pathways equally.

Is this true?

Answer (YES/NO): NO